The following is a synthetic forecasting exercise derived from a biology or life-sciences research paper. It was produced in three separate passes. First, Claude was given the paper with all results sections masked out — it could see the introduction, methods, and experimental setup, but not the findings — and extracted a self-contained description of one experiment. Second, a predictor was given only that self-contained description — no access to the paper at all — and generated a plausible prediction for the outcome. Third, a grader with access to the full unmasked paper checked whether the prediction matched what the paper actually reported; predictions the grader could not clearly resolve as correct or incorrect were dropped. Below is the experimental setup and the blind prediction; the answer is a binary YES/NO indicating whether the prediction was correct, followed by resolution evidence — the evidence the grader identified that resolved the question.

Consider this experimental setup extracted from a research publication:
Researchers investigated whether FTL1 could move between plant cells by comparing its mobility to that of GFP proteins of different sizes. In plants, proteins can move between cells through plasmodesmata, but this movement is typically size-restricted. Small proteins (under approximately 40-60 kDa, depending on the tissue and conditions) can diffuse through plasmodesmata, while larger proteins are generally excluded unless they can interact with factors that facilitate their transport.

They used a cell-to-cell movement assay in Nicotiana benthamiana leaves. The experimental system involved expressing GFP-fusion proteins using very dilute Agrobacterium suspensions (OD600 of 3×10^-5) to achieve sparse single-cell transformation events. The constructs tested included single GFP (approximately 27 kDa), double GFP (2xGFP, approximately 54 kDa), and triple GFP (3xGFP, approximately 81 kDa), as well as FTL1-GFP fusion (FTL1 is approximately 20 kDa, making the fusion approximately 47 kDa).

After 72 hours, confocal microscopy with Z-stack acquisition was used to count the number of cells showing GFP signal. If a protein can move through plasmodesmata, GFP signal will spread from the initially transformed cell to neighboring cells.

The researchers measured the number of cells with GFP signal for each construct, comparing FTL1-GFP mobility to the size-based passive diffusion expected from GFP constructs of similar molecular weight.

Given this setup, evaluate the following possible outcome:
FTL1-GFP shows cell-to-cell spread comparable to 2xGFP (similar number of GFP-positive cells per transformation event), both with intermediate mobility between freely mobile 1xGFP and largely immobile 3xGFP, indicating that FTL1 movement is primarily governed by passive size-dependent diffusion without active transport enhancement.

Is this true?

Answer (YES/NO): NO